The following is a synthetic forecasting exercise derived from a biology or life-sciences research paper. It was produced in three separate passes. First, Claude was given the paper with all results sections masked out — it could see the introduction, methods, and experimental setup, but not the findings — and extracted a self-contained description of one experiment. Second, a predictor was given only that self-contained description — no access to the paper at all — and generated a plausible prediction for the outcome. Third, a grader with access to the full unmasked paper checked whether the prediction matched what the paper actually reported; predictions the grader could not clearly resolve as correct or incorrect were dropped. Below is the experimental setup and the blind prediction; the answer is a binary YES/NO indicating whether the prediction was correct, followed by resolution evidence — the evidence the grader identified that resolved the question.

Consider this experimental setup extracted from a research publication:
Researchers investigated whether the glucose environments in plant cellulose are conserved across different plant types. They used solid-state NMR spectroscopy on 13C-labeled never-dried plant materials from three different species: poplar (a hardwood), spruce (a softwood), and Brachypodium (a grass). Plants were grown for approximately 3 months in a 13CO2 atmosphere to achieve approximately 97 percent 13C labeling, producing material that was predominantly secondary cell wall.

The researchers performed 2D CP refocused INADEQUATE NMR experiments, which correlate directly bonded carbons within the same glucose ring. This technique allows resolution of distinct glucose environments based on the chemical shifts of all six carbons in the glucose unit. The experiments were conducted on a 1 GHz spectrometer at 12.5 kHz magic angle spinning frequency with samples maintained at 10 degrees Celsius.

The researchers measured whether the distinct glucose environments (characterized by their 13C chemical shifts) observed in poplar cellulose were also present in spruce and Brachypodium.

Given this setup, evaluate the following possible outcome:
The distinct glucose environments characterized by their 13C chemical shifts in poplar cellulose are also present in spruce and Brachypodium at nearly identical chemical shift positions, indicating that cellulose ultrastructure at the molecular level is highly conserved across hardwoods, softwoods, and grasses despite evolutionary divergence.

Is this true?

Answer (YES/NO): YES